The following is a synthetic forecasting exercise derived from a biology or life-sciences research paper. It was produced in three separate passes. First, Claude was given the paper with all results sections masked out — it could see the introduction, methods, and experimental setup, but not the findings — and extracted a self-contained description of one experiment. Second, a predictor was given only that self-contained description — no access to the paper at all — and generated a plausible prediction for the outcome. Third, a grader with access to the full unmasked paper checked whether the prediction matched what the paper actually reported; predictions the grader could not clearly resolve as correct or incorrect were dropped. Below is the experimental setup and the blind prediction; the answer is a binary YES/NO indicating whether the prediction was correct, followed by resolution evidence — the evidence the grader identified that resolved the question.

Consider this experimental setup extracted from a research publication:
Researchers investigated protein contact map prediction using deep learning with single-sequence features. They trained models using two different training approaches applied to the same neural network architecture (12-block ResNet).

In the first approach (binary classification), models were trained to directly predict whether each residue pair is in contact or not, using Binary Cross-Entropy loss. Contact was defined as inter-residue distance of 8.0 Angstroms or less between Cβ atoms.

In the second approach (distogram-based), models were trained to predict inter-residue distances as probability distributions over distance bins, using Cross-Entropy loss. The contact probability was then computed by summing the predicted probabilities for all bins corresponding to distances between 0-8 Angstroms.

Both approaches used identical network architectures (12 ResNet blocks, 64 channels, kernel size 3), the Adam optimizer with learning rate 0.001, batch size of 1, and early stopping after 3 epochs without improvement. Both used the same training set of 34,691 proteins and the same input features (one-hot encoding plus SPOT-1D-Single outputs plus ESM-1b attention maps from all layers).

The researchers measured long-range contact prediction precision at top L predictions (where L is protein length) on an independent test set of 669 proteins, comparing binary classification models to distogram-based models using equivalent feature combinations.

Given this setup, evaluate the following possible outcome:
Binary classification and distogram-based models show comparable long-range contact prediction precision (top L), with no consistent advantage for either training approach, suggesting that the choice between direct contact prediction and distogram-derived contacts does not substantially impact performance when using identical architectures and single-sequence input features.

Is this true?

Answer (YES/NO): NO